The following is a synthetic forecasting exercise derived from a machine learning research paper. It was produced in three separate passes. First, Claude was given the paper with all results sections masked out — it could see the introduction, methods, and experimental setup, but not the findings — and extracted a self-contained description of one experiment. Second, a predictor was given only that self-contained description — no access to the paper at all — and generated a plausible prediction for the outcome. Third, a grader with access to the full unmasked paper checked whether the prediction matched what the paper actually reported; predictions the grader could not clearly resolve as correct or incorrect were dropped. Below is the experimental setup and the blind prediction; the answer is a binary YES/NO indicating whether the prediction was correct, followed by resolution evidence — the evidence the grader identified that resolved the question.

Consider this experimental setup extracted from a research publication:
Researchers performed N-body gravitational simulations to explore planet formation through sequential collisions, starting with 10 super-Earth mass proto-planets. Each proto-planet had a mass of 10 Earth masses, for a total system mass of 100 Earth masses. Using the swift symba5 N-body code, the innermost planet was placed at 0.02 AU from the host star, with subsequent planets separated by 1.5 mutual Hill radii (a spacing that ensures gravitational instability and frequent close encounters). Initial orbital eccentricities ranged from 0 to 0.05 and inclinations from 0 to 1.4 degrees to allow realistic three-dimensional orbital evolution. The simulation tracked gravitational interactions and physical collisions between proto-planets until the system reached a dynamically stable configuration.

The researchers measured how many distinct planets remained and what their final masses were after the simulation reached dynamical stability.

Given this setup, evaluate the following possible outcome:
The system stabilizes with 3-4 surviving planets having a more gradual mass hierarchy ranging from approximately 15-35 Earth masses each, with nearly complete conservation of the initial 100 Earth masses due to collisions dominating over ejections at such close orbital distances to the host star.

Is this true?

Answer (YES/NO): NO